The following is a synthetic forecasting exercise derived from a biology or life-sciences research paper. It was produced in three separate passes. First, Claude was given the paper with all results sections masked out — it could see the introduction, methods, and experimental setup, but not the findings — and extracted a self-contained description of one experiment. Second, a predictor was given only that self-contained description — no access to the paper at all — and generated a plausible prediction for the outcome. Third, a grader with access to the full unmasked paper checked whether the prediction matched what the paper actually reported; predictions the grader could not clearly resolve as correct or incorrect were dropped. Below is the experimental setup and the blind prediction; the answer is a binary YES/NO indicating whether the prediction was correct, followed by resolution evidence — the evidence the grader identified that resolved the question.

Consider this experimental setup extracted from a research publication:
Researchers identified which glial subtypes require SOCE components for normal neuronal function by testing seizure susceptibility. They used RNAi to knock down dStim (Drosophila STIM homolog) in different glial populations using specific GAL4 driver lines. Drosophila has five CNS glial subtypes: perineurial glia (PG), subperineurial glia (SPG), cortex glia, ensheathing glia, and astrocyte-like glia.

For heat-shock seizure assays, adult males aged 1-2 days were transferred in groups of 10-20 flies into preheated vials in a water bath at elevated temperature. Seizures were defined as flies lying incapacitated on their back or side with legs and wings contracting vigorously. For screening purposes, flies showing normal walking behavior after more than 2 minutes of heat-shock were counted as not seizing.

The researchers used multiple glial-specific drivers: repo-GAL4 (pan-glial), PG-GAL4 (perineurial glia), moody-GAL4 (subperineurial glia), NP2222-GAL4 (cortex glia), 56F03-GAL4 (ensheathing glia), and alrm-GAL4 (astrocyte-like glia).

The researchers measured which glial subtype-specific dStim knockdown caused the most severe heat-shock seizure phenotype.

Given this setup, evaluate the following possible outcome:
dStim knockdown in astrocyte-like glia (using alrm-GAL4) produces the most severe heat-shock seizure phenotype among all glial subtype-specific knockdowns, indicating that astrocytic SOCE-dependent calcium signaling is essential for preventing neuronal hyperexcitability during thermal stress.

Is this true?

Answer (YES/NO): NO